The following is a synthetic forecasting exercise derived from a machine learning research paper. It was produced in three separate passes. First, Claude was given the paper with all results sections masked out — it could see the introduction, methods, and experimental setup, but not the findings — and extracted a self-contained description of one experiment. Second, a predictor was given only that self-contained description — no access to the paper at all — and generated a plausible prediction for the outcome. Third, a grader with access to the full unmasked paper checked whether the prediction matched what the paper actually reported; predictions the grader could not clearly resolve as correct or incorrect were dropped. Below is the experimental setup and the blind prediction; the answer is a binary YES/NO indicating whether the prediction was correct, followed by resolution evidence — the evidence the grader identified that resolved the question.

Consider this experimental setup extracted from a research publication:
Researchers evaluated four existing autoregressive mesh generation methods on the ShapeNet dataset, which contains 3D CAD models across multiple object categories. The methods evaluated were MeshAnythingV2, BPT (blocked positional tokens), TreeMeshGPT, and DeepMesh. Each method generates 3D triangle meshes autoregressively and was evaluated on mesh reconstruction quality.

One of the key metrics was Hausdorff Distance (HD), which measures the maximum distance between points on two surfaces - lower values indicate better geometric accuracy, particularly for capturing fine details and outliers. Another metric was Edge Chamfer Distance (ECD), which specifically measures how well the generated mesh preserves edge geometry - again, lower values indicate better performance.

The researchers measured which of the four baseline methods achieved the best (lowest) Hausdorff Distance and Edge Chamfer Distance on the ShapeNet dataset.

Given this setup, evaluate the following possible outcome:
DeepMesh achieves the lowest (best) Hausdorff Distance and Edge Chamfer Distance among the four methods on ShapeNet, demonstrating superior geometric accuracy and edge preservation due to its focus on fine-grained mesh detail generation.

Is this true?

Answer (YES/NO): NO